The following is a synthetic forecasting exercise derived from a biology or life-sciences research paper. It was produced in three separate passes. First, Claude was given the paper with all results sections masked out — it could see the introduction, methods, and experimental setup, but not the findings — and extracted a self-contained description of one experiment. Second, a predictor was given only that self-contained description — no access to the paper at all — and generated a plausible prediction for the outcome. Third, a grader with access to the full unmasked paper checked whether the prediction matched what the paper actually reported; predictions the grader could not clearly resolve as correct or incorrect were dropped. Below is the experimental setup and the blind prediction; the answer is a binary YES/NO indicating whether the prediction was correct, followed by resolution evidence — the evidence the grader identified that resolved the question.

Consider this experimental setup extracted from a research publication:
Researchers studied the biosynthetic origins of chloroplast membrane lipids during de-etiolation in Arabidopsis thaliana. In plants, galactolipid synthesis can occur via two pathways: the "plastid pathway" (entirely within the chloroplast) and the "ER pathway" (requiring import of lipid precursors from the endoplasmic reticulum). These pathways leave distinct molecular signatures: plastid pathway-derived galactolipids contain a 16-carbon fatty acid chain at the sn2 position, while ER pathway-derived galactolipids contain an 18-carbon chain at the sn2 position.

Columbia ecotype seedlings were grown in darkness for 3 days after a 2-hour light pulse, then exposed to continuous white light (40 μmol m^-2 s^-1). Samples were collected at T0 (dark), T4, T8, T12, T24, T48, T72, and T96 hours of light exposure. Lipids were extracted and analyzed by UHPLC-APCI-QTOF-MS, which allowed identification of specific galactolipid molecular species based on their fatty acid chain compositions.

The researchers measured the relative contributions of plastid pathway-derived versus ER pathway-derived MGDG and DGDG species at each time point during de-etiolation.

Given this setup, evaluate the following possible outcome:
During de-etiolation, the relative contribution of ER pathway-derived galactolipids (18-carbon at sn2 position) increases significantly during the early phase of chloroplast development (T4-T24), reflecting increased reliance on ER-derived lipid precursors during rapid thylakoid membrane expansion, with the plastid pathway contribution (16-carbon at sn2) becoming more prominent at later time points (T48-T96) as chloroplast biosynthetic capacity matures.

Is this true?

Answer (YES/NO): NO